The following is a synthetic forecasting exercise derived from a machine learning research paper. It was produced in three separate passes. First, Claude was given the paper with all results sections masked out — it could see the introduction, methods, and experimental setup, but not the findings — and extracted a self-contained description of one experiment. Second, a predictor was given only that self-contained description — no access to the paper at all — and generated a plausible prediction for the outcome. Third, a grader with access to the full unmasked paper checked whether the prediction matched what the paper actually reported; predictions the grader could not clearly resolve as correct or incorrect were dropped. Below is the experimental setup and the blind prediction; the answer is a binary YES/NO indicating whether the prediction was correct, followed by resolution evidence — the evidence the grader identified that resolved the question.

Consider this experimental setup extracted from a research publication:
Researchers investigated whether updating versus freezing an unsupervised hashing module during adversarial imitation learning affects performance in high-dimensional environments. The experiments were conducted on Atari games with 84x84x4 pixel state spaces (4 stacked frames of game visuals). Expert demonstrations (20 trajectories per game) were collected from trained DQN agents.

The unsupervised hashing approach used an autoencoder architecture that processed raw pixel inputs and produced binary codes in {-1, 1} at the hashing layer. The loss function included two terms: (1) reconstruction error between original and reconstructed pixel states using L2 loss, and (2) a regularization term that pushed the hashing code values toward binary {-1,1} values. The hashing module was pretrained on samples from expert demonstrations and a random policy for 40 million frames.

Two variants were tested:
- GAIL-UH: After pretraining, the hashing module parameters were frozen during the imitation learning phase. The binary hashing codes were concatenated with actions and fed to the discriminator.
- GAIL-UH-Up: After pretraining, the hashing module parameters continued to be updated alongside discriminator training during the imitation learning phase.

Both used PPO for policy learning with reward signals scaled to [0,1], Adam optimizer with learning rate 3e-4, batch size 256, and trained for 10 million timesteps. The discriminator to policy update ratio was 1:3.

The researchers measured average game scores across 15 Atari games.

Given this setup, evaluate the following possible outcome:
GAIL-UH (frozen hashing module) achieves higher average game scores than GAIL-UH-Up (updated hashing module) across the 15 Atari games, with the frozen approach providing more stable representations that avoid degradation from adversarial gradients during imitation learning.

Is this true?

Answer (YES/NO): NO